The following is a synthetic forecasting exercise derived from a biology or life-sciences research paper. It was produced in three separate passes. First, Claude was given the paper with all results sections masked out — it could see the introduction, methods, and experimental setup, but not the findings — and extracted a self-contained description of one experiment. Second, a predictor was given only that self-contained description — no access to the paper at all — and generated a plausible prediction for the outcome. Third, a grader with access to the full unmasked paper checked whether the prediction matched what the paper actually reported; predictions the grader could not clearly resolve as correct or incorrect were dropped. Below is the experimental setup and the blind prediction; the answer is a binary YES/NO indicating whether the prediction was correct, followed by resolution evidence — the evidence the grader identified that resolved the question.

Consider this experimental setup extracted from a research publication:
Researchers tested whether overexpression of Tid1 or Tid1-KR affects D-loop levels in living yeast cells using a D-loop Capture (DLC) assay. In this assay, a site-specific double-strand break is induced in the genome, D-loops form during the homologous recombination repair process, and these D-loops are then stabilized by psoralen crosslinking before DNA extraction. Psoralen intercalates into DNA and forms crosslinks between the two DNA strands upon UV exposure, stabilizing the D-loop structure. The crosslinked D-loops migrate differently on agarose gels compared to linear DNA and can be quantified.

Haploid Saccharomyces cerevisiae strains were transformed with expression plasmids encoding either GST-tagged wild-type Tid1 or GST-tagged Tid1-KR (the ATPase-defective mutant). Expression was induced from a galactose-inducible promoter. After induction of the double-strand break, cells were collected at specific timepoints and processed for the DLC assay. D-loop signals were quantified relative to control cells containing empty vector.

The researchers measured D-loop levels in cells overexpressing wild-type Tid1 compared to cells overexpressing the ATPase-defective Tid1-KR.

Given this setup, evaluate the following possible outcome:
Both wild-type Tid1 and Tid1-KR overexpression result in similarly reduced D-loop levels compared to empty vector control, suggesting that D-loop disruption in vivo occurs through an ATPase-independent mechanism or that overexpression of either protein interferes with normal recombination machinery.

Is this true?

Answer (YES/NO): YES